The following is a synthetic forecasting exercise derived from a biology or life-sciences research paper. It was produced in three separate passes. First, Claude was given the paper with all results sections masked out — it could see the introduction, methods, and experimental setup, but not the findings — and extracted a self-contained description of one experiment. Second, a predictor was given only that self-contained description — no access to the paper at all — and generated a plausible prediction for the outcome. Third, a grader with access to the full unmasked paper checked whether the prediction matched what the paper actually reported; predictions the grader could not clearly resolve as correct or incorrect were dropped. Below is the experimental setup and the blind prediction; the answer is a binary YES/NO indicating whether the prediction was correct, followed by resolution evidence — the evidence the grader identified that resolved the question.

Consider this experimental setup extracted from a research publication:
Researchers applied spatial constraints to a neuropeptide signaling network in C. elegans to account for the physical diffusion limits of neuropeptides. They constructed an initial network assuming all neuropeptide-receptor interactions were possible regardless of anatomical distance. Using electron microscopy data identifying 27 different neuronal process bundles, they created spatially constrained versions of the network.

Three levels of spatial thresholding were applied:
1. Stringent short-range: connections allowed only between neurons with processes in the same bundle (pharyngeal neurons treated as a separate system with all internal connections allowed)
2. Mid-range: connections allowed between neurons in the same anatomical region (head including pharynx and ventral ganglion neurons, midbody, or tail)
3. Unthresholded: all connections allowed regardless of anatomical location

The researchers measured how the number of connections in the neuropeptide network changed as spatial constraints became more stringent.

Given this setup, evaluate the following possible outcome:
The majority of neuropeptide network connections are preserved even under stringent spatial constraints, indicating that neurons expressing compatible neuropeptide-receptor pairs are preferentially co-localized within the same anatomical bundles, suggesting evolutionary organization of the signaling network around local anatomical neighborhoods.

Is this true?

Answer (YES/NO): NO